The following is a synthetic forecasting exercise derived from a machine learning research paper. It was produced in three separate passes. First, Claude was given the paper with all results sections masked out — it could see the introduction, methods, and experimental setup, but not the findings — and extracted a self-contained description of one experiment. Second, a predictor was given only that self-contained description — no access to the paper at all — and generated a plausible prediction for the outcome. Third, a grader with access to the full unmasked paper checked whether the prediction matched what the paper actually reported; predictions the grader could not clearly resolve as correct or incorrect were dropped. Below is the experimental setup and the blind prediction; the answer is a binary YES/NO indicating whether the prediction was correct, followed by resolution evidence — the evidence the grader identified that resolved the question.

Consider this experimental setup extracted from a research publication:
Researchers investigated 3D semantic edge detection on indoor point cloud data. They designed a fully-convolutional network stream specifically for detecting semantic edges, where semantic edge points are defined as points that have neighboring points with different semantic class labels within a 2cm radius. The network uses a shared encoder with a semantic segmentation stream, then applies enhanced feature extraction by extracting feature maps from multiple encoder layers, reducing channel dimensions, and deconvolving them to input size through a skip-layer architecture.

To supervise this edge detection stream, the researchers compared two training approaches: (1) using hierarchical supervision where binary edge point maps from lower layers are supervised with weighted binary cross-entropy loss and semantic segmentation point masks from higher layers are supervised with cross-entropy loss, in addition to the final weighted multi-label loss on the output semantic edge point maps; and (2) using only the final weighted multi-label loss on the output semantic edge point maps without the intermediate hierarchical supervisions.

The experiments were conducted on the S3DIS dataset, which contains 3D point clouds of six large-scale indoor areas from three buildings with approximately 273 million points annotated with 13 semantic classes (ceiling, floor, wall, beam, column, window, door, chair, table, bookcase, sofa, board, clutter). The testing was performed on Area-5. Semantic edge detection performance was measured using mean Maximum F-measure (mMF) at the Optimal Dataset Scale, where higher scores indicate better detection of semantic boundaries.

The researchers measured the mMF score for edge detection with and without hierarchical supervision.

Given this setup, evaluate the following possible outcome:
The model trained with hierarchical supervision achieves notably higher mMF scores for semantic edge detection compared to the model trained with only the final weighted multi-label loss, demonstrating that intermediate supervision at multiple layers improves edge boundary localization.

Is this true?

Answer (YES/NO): NO